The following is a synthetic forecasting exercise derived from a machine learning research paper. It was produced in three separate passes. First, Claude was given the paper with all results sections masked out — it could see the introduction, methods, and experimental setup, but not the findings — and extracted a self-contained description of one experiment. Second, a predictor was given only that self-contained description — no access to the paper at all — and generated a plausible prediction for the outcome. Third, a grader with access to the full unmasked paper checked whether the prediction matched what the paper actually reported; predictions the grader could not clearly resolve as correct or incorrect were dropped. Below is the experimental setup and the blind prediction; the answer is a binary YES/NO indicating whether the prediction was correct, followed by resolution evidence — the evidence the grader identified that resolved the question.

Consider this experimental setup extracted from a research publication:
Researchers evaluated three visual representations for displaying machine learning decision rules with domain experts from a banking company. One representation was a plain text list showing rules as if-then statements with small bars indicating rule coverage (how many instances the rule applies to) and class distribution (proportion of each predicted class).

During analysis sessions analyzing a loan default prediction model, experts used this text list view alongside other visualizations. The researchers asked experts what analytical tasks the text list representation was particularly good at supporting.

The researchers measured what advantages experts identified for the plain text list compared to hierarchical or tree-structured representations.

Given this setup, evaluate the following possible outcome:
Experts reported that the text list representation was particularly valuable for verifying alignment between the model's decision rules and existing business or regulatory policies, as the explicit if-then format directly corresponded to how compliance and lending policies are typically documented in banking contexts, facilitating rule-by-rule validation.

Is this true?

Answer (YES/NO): NO